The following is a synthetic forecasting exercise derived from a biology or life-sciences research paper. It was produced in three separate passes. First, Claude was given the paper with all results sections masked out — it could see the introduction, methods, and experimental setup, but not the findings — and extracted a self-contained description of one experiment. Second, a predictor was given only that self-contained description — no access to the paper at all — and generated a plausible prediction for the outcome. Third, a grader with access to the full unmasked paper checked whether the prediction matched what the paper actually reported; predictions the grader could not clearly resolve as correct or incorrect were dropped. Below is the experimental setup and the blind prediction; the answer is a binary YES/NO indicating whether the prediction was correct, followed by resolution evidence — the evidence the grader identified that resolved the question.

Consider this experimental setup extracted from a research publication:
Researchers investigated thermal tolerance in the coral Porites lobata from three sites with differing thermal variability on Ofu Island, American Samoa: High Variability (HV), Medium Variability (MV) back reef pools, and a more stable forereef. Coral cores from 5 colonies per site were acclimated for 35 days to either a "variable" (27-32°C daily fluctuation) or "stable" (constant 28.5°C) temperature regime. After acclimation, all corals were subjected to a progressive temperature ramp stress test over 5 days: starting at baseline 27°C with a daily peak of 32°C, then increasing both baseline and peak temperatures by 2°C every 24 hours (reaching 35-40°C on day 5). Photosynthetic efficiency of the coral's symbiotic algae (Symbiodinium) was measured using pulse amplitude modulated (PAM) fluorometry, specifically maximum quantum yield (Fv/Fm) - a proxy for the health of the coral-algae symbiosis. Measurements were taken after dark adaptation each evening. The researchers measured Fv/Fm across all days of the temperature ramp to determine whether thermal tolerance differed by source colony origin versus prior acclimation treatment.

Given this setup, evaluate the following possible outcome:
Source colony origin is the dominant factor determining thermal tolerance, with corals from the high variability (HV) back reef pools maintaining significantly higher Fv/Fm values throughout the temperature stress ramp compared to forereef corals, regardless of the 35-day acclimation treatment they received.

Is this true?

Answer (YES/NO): NO